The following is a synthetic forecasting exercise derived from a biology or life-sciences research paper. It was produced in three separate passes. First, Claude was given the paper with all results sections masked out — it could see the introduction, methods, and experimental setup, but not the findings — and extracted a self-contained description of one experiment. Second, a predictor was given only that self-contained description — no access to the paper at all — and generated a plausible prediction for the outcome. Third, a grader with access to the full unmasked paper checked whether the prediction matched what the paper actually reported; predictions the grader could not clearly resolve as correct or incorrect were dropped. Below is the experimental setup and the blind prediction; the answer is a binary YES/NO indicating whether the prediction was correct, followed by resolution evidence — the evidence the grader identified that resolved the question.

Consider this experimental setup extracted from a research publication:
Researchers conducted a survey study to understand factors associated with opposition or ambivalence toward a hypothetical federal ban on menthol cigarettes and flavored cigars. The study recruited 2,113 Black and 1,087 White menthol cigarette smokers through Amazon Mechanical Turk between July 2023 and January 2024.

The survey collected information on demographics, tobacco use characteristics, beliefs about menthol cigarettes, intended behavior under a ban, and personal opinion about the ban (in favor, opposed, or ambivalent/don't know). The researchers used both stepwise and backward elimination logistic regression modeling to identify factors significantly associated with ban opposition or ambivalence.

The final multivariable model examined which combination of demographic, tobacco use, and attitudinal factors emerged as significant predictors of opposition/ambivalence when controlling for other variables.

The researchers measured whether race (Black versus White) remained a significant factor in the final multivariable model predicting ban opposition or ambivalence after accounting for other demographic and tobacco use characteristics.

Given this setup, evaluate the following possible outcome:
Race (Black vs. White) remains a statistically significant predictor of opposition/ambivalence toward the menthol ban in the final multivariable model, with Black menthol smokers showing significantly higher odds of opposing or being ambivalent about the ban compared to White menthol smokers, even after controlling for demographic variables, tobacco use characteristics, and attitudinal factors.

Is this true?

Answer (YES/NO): NO